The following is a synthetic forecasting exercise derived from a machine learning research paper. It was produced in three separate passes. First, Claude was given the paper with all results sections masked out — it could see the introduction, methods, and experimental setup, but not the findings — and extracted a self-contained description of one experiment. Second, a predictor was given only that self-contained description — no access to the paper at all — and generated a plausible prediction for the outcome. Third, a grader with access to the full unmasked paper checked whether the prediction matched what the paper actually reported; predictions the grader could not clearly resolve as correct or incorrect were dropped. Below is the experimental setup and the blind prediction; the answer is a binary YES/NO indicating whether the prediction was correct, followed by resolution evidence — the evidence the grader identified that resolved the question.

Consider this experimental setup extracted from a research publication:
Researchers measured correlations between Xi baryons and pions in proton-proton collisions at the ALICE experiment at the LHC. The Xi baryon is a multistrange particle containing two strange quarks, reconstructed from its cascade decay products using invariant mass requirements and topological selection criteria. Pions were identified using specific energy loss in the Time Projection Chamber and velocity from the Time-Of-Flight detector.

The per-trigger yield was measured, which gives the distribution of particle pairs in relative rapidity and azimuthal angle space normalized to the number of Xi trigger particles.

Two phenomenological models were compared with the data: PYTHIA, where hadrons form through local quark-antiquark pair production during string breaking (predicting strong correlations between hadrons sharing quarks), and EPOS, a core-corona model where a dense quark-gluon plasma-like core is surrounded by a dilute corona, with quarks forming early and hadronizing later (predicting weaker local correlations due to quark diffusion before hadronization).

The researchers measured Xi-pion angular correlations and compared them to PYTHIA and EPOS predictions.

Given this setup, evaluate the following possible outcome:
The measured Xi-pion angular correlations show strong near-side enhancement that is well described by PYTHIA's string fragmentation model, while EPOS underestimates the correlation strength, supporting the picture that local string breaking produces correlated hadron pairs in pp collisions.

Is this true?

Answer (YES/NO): NO